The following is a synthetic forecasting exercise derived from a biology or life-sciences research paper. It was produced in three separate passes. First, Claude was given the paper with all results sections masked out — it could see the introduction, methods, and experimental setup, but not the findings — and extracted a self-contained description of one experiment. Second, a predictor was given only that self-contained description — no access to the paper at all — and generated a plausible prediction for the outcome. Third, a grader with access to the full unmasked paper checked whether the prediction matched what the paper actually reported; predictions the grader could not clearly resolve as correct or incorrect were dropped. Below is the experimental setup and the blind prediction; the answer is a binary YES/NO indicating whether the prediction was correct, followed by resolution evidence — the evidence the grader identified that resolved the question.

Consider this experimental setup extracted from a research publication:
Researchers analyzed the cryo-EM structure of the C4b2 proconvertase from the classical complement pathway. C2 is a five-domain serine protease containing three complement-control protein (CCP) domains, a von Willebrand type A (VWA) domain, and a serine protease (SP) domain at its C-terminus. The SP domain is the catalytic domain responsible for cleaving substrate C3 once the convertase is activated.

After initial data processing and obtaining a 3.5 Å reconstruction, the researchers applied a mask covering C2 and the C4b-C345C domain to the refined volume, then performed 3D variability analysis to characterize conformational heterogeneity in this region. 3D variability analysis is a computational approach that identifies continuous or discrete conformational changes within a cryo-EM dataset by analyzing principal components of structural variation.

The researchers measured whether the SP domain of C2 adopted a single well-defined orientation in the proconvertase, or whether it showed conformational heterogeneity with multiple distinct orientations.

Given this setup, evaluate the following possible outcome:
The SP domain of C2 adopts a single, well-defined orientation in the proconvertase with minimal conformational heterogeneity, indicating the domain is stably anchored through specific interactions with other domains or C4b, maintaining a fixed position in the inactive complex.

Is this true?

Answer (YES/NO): NO